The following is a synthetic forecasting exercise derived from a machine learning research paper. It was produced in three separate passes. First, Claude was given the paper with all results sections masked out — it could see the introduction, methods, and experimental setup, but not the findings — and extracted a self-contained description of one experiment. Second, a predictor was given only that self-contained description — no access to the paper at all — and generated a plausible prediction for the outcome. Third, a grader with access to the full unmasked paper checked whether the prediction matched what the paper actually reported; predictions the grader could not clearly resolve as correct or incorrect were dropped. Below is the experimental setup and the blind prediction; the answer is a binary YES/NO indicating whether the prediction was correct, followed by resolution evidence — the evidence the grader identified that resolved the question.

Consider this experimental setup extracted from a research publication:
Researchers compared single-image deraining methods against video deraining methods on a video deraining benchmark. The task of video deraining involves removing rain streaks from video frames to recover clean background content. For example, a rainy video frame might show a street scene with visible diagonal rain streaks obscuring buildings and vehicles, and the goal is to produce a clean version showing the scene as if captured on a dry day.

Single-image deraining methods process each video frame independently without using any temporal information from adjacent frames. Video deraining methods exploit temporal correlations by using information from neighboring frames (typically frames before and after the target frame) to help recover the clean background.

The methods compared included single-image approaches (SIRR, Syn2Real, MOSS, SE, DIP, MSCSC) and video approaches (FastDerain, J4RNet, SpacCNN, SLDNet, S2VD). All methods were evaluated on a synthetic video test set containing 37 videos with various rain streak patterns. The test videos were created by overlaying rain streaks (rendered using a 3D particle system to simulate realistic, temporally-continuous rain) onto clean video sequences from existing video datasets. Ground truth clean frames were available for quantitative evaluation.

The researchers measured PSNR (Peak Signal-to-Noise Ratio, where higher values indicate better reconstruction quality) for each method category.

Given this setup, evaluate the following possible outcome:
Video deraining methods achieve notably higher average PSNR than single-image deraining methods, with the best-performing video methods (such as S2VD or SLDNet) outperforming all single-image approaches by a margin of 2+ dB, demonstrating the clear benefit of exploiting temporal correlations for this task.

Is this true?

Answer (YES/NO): NO